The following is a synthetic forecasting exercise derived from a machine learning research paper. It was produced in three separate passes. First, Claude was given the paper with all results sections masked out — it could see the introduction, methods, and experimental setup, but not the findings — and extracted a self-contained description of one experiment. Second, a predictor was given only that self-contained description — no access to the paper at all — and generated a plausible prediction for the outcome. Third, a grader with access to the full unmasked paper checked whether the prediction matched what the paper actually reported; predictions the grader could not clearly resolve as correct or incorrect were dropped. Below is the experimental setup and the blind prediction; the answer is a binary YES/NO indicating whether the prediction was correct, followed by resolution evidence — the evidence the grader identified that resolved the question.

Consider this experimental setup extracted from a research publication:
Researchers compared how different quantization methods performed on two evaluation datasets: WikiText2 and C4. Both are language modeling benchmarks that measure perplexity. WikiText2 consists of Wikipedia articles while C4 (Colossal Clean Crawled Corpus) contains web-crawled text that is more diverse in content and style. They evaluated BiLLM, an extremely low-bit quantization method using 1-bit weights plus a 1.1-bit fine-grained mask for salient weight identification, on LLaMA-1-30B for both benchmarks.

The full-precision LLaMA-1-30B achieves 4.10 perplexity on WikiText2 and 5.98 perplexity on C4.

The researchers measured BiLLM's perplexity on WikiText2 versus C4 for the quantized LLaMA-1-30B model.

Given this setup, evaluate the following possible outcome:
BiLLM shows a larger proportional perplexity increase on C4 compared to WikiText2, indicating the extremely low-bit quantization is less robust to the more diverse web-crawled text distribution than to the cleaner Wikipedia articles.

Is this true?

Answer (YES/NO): NO